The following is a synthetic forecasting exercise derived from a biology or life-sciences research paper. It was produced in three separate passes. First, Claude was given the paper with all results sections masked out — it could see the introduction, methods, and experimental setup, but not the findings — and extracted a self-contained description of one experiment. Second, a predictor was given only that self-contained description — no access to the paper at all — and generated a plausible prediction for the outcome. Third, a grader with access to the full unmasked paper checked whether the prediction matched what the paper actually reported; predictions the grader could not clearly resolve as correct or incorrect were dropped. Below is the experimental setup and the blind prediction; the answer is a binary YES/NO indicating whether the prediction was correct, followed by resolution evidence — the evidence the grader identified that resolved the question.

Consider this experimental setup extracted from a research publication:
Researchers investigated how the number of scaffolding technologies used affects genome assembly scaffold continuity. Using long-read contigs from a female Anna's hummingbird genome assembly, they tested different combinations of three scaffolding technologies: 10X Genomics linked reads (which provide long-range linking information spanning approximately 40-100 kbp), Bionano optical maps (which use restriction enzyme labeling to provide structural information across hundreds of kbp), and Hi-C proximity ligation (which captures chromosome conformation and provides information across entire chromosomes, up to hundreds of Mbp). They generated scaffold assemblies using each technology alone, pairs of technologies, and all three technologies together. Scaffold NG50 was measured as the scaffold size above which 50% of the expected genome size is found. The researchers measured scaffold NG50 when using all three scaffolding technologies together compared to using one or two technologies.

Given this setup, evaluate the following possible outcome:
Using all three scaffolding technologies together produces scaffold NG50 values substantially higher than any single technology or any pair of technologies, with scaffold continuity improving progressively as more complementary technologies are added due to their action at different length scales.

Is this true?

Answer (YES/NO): NO